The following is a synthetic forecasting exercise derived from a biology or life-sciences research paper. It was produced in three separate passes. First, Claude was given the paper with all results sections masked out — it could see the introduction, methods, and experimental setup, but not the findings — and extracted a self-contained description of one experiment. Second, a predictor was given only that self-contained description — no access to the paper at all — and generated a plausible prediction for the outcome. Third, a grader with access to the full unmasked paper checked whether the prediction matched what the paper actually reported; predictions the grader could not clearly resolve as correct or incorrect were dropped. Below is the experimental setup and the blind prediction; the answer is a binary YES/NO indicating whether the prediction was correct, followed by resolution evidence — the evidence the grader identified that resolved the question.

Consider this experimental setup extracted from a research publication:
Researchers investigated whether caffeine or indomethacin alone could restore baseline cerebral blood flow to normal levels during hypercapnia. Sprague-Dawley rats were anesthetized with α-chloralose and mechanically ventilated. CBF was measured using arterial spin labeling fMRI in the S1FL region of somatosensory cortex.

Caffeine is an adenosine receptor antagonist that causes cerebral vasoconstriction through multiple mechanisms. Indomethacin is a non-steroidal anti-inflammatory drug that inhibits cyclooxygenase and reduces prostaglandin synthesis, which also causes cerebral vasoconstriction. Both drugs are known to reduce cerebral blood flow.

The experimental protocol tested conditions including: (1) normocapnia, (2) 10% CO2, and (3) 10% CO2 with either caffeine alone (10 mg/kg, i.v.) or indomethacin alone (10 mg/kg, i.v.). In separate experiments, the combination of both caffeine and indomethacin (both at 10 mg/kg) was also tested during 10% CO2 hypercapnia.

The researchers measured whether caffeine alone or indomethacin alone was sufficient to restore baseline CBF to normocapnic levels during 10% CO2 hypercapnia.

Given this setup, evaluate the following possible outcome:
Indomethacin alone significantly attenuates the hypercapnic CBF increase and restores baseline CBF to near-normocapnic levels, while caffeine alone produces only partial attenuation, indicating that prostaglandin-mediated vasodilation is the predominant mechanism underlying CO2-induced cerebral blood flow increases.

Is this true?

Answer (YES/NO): NO